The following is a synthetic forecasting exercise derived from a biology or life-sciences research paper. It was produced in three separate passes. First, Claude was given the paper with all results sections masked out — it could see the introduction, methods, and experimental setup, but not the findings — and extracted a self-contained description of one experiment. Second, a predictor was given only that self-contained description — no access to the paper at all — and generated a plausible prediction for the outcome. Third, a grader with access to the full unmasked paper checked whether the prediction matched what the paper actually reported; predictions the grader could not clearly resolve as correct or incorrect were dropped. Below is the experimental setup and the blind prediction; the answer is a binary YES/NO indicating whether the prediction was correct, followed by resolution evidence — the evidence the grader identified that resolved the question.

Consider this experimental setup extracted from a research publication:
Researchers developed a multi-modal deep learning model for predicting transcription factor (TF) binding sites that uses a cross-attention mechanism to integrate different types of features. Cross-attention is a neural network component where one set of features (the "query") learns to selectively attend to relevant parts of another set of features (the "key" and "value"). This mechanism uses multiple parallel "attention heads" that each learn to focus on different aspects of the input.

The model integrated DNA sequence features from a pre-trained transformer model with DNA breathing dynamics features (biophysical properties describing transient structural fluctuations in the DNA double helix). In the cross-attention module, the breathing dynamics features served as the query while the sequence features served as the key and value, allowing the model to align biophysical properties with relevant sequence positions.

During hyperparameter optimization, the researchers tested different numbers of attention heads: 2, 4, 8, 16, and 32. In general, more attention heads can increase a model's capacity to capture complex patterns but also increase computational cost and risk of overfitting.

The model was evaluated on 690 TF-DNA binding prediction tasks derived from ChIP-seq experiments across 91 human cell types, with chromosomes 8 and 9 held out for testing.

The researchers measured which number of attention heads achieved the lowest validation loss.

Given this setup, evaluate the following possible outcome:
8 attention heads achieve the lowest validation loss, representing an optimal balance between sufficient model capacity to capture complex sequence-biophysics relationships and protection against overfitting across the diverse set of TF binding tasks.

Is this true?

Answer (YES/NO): NO